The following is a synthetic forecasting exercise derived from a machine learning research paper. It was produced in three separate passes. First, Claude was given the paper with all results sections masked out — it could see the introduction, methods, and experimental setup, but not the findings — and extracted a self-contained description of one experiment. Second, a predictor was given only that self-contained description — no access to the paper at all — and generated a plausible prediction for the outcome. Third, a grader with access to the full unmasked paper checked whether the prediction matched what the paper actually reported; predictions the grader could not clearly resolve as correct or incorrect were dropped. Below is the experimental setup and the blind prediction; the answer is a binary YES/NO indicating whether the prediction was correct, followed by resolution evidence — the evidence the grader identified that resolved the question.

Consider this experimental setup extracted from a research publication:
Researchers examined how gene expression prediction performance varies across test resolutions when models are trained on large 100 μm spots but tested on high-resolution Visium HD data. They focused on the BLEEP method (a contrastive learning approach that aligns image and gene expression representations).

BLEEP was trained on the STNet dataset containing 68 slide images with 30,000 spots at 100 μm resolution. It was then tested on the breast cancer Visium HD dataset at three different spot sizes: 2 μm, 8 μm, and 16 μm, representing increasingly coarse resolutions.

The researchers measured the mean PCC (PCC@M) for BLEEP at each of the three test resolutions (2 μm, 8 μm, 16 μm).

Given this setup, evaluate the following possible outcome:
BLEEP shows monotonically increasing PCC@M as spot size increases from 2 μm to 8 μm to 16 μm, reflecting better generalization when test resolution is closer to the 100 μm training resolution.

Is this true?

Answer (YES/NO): NO